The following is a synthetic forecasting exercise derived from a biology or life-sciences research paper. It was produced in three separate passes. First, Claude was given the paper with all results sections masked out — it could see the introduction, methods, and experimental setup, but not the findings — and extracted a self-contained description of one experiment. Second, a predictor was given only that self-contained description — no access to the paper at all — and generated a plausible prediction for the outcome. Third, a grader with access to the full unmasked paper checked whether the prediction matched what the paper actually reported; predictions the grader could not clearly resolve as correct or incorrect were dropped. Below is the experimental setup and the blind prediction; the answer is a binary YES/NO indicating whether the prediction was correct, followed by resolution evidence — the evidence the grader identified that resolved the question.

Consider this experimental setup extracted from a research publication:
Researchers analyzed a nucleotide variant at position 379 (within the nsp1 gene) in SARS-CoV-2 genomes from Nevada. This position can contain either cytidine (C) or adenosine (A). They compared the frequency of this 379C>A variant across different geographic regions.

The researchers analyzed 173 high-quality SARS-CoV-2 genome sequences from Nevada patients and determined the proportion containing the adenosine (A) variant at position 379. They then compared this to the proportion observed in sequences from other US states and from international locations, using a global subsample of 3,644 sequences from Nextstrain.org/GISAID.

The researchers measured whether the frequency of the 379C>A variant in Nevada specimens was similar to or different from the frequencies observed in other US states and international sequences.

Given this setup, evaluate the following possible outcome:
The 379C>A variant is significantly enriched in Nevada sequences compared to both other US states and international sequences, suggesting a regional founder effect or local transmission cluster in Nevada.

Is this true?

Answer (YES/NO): YES